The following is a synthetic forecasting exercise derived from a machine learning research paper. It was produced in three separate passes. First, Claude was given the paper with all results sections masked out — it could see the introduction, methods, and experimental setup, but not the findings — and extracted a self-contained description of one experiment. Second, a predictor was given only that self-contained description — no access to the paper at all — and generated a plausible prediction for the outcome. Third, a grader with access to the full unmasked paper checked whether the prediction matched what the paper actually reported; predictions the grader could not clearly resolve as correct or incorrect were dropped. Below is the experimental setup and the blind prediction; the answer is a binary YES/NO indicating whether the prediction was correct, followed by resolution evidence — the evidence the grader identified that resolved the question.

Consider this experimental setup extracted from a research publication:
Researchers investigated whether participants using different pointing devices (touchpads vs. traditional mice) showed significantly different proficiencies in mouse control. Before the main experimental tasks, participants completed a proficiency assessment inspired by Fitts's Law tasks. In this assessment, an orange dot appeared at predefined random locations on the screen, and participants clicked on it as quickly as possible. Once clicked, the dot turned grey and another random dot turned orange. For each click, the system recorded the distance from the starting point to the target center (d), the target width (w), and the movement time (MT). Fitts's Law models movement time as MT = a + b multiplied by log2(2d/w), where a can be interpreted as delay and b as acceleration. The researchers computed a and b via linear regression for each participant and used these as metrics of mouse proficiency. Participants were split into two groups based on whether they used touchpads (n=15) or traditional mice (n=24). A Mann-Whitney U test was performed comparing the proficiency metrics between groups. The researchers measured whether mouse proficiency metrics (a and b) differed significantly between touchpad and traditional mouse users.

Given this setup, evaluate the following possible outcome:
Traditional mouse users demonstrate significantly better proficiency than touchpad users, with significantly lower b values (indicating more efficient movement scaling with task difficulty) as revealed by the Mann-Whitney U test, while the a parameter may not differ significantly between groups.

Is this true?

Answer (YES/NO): NO